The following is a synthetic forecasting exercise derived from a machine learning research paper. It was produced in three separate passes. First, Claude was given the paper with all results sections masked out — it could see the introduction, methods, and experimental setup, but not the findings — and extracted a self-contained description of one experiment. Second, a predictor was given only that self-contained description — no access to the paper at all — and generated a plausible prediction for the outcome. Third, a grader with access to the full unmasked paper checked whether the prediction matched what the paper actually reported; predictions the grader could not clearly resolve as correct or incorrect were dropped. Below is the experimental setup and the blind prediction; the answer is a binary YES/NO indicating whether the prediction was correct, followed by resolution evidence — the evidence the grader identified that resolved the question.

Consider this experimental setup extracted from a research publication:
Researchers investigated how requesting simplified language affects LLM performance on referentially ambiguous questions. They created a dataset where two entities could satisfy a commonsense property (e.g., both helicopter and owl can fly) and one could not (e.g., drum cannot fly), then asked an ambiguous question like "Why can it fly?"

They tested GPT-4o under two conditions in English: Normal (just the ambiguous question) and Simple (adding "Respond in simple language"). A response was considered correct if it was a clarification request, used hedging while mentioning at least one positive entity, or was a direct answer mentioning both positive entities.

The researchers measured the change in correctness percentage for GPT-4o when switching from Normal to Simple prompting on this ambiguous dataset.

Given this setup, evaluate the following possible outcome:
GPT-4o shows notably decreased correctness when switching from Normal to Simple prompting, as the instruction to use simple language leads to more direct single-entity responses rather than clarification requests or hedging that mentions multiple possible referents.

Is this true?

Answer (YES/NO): YES